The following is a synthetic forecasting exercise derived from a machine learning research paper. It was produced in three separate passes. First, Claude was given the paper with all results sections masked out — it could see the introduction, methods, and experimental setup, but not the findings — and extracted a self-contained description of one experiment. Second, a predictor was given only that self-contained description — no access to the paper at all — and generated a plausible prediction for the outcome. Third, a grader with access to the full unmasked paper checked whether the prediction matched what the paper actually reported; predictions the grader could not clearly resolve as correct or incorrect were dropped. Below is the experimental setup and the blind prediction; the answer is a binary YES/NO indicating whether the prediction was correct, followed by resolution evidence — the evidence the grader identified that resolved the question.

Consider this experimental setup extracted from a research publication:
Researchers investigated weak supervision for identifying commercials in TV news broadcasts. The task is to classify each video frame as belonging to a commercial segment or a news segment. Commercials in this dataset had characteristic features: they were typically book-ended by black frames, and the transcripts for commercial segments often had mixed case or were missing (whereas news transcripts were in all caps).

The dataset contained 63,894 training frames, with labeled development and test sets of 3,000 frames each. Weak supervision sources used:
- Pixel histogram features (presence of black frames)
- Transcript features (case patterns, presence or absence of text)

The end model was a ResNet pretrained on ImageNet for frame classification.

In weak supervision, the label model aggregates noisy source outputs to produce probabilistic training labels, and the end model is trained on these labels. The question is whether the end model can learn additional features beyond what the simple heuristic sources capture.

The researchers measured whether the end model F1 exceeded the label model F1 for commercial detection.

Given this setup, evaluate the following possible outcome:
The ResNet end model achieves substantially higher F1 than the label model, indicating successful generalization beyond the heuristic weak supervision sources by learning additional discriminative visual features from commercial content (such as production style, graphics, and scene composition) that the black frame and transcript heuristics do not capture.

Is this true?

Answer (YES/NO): YES